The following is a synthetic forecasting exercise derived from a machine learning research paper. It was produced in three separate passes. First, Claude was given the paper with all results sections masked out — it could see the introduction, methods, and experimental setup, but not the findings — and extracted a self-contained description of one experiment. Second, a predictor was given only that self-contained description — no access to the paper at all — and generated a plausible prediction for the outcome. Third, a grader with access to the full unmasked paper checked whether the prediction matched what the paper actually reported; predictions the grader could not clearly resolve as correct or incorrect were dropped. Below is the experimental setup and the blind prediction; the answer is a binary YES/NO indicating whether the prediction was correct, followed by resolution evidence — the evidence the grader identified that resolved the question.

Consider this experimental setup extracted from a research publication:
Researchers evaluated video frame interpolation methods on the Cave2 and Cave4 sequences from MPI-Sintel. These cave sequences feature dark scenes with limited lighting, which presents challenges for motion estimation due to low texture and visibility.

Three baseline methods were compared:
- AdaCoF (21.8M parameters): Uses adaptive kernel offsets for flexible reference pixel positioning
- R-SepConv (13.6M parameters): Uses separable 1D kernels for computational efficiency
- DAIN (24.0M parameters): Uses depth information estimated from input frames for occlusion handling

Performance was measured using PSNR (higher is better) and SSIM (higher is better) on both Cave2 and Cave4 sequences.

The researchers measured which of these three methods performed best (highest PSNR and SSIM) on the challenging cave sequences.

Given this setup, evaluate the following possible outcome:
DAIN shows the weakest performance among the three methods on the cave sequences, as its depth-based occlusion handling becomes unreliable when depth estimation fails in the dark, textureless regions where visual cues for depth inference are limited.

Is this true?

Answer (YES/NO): NO